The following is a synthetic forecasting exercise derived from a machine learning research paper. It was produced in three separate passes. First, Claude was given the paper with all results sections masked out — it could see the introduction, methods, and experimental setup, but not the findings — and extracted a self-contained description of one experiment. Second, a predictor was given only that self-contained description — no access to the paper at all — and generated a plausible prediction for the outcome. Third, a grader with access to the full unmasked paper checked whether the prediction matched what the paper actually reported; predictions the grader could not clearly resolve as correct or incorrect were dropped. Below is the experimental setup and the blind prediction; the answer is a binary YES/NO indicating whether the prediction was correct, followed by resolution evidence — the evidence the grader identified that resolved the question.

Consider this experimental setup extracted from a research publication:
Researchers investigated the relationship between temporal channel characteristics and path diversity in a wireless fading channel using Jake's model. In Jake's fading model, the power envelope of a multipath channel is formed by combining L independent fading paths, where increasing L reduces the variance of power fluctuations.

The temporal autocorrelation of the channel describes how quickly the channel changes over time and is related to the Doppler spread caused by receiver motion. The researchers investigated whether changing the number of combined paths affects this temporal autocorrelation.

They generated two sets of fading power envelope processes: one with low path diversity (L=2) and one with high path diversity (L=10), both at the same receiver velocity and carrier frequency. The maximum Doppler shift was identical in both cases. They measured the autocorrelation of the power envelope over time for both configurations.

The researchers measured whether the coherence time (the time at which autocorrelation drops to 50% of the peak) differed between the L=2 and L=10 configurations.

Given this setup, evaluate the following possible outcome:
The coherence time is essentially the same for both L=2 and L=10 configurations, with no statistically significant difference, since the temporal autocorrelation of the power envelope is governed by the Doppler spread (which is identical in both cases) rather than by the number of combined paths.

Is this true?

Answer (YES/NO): YES